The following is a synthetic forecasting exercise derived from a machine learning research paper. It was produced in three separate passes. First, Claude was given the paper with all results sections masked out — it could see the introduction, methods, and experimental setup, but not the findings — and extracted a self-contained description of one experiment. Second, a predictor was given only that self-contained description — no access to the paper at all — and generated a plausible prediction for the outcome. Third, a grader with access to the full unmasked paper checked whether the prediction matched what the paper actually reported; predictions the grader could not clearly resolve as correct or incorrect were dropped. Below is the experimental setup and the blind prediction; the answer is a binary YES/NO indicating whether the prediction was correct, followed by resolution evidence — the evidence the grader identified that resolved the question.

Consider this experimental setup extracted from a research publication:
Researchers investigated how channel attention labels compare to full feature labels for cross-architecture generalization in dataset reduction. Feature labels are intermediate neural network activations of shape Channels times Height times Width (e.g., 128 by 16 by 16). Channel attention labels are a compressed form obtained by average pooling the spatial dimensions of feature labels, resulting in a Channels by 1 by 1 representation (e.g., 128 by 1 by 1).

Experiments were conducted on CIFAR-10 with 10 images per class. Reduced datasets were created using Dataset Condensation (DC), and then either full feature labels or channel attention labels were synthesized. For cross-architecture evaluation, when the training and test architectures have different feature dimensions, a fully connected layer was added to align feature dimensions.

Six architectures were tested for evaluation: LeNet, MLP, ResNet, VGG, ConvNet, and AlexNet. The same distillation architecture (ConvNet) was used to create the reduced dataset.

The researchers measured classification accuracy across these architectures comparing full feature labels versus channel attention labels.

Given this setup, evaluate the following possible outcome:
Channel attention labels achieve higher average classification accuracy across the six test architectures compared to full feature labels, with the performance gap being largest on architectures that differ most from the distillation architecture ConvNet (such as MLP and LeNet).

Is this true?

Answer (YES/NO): NO